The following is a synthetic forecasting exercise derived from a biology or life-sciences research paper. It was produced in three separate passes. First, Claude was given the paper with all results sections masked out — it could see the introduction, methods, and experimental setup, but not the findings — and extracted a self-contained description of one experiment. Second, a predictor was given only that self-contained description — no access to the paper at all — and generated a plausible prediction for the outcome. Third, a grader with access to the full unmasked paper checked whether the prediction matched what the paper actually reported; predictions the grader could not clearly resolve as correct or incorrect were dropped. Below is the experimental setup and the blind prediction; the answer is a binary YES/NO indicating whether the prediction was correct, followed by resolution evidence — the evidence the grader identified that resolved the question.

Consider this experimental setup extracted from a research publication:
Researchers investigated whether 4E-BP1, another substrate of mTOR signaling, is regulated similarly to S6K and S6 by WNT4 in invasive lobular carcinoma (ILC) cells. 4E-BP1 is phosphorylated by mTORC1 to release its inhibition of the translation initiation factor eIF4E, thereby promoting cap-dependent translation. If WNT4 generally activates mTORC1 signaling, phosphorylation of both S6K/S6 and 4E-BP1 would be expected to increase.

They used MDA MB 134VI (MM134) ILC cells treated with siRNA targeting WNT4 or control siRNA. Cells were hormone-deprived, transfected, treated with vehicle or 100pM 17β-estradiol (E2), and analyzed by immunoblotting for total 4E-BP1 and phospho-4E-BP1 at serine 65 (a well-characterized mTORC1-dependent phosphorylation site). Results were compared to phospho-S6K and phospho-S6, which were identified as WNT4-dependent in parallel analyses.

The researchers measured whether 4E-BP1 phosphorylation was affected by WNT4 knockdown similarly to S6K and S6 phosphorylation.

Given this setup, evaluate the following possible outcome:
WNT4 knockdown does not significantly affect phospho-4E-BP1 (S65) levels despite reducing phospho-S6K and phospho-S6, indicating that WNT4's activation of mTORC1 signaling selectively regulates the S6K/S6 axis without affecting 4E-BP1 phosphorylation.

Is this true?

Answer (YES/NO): YES